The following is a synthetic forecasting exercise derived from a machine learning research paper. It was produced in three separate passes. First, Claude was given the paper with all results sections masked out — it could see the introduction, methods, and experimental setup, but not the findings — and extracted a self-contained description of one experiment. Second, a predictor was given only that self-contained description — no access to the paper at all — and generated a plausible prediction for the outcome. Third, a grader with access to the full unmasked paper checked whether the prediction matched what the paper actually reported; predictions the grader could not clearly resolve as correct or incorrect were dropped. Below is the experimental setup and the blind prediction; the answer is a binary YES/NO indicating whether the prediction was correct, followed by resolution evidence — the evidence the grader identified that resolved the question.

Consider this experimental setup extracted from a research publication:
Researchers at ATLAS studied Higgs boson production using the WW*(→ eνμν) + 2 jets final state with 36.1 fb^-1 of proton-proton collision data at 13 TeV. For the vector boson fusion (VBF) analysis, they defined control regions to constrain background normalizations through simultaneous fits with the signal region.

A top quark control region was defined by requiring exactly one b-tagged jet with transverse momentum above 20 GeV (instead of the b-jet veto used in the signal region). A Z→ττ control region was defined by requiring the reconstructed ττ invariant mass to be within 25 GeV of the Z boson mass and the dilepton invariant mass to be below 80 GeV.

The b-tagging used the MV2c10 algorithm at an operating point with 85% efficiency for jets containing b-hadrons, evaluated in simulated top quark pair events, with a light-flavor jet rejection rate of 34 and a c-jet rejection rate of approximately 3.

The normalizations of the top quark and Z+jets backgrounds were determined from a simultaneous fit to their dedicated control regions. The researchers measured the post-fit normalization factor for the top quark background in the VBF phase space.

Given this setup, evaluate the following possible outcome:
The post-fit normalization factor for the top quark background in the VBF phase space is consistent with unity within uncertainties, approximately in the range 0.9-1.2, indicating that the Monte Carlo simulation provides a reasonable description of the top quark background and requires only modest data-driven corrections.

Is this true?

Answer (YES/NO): YES